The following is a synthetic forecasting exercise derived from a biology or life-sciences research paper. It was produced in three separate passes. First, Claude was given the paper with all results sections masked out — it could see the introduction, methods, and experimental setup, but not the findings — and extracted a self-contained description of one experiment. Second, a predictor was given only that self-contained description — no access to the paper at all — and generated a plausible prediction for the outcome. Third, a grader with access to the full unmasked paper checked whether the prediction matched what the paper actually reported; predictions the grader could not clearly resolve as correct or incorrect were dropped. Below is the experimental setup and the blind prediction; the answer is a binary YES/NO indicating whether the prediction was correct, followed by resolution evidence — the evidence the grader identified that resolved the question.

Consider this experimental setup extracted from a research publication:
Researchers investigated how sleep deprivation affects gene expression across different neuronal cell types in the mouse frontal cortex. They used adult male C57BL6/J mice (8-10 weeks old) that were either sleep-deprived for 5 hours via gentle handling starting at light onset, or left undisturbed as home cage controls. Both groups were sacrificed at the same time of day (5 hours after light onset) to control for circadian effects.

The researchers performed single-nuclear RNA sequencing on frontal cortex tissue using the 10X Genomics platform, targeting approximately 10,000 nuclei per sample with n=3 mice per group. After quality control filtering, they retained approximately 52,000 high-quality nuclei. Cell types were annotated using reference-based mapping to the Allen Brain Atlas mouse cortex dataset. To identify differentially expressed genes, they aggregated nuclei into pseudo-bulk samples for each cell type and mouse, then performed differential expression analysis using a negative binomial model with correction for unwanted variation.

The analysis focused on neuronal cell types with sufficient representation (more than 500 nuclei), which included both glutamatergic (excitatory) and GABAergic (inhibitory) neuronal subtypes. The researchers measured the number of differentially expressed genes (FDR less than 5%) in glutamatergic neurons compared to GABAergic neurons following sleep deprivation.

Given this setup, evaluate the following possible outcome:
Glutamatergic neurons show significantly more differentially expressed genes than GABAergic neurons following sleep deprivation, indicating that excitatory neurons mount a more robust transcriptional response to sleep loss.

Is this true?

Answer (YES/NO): YES